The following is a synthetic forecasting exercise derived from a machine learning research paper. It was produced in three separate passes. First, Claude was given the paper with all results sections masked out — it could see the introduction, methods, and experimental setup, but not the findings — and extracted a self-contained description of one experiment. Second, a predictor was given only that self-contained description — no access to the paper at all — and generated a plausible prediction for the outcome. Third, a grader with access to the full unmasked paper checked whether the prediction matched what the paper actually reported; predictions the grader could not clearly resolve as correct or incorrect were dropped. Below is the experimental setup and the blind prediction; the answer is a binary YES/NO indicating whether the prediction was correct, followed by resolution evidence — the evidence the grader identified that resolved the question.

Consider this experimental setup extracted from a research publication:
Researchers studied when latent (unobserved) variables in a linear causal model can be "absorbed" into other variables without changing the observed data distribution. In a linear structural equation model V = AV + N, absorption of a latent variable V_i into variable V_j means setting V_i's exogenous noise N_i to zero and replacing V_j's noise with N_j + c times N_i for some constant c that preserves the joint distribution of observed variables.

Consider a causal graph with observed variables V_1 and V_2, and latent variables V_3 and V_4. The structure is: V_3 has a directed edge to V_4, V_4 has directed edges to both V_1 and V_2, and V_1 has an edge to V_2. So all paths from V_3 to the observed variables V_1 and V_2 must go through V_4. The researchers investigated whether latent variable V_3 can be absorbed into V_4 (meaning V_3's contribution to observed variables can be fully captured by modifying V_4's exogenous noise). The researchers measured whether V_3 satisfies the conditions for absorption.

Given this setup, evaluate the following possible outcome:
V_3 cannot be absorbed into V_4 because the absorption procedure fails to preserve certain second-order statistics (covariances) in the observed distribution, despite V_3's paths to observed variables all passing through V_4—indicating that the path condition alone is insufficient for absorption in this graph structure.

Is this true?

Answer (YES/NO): NO